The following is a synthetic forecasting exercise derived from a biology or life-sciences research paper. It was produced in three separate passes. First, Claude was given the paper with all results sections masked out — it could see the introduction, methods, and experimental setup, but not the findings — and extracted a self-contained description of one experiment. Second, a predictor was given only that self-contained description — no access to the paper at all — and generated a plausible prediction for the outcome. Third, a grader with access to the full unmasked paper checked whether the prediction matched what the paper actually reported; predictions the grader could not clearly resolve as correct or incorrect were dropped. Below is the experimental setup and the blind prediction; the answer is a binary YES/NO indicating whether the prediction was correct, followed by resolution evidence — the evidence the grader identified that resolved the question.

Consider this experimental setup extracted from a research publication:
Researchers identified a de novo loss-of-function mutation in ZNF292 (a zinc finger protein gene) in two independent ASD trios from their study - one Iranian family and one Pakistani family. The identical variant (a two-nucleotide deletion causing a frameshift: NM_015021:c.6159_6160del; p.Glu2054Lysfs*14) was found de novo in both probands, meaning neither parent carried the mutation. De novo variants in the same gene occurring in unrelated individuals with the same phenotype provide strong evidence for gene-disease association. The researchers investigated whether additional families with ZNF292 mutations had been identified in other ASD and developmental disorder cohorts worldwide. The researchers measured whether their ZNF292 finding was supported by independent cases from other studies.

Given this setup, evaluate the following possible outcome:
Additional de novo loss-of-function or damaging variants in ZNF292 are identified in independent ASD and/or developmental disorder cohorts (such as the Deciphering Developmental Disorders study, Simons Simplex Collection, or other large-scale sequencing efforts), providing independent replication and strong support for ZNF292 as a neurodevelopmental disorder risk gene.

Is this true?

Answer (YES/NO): YES